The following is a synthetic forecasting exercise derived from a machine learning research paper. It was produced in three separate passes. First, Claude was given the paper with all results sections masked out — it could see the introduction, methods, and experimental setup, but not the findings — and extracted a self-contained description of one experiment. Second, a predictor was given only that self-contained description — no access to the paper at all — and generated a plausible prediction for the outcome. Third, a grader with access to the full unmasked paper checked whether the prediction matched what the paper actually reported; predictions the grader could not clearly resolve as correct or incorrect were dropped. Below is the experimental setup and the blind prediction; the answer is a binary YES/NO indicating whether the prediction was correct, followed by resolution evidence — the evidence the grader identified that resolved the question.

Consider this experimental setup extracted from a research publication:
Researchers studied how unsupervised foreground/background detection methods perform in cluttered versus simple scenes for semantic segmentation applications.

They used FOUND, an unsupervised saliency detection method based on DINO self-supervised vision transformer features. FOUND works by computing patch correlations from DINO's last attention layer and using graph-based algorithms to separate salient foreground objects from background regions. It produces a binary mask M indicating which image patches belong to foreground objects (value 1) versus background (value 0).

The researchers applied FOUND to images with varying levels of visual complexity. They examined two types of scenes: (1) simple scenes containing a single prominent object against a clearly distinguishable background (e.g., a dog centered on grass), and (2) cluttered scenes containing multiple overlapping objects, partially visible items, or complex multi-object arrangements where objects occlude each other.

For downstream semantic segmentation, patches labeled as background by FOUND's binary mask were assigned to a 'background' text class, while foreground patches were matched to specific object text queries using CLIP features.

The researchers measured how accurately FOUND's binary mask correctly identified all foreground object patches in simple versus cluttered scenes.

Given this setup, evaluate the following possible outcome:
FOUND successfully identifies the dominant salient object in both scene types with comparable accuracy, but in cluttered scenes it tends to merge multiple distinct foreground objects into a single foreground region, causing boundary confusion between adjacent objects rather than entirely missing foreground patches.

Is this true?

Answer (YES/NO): NO